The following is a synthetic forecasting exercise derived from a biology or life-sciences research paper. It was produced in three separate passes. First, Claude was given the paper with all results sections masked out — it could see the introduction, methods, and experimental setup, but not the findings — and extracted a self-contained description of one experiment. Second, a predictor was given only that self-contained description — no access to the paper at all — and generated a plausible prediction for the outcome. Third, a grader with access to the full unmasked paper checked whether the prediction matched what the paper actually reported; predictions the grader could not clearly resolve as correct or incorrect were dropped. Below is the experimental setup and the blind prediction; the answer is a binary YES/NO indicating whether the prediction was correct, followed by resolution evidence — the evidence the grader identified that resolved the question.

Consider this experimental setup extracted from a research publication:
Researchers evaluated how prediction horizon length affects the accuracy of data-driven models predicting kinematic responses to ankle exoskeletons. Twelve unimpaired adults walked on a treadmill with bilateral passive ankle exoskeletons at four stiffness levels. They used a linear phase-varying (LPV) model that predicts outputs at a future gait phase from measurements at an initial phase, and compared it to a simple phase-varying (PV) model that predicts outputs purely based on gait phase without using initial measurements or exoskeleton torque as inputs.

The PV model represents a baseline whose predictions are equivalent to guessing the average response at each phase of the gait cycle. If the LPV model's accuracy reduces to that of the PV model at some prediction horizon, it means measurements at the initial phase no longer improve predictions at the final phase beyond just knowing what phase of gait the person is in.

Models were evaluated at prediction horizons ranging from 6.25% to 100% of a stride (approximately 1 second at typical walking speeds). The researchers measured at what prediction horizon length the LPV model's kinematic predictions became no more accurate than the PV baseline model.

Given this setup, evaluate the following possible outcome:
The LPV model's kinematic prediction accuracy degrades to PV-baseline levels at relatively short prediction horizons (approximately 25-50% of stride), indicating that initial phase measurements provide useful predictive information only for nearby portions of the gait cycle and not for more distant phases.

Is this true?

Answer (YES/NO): NO